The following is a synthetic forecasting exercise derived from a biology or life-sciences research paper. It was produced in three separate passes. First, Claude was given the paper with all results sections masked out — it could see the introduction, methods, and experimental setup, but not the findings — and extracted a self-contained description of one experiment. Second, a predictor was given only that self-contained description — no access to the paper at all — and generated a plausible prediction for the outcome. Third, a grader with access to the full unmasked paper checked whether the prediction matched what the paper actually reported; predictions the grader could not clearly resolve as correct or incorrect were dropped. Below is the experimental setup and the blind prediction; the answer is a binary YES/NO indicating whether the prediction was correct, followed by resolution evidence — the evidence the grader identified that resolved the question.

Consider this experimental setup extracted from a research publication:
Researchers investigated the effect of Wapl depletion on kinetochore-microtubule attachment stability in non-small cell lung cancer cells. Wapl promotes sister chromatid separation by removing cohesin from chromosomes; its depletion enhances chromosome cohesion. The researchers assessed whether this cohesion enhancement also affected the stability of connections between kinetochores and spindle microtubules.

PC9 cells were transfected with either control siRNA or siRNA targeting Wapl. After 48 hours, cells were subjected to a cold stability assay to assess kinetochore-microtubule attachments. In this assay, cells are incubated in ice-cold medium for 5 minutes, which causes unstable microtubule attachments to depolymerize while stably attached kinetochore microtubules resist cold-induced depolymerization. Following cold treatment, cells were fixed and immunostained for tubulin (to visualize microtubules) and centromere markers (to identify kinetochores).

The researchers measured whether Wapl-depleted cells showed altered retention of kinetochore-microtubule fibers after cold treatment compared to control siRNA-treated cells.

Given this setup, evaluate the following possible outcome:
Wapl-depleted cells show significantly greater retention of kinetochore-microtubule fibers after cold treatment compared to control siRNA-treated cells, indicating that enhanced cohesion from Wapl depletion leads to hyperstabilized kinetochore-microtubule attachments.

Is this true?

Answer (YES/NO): YES